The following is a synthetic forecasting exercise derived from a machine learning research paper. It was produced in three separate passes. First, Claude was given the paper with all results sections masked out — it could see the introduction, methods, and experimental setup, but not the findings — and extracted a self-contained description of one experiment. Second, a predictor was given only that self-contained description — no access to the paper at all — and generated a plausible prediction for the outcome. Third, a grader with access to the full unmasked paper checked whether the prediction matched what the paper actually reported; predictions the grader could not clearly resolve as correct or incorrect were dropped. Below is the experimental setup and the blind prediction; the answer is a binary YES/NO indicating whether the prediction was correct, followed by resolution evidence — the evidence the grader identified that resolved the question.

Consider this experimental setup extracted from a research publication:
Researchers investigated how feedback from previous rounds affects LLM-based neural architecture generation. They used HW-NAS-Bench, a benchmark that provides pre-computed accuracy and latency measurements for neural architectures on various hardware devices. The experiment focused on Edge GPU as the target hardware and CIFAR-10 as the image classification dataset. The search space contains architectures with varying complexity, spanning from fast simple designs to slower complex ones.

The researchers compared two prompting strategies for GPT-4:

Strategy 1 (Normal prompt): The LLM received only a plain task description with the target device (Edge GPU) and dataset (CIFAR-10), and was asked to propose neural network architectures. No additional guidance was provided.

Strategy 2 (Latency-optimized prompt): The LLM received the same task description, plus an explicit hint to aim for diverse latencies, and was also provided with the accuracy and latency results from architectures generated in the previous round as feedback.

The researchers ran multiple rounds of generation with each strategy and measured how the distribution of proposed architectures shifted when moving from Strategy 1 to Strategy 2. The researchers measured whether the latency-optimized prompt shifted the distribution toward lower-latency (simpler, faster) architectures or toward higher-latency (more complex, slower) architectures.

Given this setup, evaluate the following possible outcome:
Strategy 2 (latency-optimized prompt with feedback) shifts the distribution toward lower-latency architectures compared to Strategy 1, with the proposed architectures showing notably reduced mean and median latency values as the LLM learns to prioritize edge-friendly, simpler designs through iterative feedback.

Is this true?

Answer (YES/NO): YES